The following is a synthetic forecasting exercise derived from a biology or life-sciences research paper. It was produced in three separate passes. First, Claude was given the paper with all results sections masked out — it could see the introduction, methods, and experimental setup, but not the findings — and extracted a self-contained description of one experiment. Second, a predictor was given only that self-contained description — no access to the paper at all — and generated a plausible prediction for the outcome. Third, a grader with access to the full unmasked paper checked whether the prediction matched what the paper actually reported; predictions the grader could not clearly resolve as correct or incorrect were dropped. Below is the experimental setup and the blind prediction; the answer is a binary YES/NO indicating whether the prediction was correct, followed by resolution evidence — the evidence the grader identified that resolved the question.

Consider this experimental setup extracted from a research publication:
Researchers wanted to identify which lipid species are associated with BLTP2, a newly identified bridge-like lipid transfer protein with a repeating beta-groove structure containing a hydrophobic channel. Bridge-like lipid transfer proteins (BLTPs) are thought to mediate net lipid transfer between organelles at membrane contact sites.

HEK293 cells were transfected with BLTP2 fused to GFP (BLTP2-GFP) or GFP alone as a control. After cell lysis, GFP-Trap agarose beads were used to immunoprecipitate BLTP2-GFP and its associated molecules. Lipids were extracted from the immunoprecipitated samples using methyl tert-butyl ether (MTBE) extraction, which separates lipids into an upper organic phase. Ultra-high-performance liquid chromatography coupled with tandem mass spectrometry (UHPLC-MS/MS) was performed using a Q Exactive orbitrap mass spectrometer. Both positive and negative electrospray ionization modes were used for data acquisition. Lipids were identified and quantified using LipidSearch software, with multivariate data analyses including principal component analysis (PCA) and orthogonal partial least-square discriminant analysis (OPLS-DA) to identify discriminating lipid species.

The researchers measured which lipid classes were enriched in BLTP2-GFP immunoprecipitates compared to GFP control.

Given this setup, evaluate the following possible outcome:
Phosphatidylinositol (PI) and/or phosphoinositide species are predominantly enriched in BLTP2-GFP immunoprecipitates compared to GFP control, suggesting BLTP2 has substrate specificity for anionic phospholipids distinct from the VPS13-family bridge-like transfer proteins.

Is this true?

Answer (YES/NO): NO